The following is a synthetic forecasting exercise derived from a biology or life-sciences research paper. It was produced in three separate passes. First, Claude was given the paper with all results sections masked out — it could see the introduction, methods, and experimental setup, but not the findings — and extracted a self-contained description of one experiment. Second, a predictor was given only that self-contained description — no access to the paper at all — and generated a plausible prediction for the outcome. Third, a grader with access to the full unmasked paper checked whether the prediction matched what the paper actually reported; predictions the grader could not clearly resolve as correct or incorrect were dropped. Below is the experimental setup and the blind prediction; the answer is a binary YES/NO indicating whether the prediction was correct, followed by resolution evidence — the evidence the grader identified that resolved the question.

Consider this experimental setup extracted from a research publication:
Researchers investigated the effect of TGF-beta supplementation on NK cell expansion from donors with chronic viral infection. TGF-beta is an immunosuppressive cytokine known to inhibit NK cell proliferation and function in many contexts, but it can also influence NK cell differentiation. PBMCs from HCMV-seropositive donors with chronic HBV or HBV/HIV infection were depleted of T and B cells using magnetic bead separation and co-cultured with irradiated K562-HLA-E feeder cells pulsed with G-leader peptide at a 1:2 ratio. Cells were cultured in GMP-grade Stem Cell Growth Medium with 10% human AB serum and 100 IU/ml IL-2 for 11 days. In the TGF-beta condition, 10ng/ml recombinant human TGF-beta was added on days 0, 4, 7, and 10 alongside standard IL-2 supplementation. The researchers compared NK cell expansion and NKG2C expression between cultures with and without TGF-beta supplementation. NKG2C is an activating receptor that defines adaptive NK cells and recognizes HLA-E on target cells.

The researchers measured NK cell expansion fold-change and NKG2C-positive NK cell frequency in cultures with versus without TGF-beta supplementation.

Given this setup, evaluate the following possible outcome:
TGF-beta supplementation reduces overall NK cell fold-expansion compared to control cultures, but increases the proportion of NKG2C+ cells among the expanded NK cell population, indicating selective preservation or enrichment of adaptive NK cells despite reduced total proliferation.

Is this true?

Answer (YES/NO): NO